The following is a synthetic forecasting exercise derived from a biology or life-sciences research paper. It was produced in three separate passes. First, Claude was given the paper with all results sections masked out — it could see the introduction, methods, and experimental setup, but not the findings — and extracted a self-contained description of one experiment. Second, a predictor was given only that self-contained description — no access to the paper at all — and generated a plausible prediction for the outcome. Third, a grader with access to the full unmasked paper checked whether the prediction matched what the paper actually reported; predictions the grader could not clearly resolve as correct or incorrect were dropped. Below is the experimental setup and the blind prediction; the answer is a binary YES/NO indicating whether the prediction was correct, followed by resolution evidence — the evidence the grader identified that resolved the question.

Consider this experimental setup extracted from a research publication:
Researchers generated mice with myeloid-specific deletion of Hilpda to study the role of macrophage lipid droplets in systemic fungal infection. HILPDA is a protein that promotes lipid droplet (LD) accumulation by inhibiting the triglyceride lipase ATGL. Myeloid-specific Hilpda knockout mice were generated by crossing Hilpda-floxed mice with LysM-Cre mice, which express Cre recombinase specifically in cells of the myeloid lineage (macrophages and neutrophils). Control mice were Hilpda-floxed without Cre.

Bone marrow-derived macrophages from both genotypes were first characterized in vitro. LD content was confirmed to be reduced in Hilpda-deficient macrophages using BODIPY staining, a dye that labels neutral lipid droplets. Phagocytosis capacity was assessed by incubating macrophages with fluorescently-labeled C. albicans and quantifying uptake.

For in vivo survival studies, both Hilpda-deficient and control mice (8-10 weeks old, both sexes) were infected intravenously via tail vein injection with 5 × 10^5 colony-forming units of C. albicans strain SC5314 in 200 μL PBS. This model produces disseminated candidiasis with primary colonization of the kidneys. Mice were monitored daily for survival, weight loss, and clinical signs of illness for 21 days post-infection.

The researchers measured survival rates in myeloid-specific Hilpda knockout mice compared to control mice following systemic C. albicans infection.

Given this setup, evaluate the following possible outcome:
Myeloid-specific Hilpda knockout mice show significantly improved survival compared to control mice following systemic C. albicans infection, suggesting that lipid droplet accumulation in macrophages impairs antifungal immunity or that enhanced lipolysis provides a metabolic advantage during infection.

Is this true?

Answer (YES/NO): NO